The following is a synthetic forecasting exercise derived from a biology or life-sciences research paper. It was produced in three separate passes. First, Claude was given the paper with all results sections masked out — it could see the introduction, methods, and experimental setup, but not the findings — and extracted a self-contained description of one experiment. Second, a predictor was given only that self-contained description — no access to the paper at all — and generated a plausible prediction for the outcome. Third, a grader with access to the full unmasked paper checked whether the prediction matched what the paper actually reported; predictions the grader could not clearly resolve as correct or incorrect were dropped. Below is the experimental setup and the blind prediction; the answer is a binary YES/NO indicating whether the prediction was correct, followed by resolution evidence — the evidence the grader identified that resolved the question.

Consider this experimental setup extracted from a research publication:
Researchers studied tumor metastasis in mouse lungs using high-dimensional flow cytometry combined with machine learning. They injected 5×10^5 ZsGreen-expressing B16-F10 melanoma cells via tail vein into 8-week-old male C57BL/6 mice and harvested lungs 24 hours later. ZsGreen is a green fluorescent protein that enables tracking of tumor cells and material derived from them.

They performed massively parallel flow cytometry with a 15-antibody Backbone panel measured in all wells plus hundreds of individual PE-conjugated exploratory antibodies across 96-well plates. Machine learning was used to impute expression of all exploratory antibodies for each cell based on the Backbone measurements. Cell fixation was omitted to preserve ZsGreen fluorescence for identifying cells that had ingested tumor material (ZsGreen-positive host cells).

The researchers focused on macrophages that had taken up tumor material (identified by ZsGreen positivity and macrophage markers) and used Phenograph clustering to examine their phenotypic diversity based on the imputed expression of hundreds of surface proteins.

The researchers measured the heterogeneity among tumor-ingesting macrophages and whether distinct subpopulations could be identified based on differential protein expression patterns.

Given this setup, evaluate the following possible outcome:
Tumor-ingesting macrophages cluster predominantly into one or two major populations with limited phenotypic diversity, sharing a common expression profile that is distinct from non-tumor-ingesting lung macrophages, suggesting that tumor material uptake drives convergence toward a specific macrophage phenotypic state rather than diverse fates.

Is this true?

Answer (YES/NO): NO